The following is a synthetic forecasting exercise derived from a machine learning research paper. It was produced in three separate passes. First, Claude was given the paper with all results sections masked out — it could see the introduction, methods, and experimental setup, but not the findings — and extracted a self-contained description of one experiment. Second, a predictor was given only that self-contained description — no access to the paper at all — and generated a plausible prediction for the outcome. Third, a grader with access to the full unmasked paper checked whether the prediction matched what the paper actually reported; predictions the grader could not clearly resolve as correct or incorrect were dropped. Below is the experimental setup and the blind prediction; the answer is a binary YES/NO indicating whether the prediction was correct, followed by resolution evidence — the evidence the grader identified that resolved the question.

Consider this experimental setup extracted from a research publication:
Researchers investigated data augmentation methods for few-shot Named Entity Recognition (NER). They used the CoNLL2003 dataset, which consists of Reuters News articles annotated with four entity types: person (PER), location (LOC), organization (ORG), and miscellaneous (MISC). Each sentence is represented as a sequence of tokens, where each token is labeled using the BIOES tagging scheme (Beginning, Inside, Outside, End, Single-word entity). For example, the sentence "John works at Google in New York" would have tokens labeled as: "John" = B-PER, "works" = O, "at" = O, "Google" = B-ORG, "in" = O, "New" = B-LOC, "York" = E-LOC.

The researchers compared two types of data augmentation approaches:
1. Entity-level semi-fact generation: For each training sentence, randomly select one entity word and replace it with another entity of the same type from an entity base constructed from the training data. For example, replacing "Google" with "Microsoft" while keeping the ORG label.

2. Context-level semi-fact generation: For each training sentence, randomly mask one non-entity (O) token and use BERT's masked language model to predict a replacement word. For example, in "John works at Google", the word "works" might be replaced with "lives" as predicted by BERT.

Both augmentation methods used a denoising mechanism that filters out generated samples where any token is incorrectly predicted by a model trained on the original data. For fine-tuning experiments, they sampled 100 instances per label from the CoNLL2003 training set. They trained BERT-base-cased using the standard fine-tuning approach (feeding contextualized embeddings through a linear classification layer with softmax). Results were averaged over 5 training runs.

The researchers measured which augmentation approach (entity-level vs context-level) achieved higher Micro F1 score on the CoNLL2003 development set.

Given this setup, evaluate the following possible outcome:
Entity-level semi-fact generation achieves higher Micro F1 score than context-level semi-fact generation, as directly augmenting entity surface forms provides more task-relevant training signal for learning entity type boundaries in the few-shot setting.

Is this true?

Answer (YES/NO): NO